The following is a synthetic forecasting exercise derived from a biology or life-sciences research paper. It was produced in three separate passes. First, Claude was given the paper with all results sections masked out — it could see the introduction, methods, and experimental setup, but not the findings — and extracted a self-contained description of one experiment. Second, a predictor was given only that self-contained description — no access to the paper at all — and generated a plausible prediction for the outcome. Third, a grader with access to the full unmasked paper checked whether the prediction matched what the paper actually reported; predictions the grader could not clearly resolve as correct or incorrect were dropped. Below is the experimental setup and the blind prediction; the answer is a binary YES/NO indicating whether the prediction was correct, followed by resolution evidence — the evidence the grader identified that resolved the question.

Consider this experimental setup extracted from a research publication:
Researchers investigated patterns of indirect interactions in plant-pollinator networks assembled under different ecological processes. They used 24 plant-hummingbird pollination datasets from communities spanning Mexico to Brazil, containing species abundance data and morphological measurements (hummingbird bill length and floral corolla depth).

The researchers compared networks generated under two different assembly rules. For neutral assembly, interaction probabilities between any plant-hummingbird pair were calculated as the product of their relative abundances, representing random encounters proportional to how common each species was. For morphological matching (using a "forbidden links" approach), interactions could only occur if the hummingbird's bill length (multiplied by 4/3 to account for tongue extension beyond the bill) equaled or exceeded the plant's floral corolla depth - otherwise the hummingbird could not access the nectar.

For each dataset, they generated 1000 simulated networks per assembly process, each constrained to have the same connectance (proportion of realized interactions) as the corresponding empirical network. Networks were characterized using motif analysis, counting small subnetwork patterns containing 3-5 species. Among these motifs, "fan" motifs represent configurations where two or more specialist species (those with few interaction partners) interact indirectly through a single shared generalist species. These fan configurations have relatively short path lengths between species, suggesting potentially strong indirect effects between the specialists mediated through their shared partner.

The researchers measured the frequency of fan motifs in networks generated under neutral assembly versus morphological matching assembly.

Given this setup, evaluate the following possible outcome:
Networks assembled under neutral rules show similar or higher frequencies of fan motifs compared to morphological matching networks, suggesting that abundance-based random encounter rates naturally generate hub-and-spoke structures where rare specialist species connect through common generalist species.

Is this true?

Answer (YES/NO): YES